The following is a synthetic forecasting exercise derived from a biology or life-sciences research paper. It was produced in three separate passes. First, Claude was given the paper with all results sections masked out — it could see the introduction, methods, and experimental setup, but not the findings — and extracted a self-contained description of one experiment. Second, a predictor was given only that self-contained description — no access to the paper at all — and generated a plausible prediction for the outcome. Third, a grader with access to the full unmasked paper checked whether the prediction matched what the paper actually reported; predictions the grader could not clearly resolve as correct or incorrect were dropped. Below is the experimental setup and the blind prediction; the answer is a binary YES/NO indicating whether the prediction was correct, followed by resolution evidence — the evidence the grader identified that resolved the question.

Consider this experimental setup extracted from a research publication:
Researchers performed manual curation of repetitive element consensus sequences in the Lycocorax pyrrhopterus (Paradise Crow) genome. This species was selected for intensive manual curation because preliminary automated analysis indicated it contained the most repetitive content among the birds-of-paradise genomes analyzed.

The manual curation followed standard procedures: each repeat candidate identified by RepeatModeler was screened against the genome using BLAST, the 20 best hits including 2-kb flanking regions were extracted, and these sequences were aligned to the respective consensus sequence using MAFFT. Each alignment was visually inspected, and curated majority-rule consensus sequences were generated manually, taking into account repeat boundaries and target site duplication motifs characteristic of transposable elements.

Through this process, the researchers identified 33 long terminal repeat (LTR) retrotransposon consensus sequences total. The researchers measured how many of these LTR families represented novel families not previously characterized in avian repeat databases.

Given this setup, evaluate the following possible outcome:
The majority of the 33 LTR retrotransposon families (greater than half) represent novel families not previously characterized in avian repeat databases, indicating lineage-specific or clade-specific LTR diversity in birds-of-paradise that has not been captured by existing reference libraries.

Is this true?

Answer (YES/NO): NO